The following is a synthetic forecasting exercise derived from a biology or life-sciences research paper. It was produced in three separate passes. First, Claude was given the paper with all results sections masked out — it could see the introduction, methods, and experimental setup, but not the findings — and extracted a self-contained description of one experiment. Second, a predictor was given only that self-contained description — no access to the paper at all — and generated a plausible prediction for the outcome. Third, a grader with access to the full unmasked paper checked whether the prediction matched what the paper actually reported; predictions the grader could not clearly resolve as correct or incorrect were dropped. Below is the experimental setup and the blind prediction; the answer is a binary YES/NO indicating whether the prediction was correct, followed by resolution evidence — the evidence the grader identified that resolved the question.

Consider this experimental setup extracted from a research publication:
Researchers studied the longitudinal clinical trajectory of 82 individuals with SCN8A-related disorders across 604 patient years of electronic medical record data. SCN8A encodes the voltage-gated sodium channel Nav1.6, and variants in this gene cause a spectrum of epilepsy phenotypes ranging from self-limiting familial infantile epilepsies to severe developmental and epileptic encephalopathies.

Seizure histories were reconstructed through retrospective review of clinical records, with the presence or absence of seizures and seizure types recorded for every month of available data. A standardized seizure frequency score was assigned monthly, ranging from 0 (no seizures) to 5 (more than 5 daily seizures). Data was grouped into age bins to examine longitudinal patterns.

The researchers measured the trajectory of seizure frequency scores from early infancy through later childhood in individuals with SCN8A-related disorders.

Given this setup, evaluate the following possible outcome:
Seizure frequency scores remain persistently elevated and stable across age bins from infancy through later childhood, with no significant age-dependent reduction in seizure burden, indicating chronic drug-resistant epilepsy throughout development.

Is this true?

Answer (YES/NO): NO